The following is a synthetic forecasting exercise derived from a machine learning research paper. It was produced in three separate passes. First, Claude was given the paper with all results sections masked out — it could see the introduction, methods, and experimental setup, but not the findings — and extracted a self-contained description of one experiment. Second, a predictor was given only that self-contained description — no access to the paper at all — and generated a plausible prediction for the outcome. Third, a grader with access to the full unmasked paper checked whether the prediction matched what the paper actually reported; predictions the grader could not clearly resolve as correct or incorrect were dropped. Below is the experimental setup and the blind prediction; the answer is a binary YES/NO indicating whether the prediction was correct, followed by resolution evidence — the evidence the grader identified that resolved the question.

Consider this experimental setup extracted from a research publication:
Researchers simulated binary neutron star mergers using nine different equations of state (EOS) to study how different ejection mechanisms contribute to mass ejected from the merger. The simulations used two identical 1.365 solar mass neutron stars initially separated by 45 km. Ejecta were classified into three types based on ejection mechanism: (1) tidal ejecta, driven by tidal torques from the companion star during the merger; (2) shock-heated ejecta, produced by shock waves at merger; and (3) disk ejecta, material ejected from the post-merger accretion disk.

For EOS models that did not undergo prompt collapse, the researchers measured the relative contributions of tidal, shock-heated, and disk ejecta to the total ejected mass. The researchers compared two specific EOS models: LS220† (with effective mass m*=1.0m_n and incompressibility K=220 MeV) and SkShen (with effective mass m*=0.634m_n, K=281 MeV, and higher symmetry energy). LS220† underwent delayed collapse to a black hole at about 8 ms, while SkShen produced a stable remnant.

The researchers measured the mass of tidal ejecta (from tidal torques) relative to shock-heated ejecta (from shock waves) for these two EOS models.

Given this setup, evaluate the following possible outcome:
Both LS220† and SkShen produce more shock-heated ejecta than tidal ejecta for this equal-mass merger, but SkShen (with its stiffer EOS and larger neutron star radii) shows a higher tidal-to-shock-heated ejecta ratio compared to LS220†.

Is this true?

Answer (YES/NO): NO